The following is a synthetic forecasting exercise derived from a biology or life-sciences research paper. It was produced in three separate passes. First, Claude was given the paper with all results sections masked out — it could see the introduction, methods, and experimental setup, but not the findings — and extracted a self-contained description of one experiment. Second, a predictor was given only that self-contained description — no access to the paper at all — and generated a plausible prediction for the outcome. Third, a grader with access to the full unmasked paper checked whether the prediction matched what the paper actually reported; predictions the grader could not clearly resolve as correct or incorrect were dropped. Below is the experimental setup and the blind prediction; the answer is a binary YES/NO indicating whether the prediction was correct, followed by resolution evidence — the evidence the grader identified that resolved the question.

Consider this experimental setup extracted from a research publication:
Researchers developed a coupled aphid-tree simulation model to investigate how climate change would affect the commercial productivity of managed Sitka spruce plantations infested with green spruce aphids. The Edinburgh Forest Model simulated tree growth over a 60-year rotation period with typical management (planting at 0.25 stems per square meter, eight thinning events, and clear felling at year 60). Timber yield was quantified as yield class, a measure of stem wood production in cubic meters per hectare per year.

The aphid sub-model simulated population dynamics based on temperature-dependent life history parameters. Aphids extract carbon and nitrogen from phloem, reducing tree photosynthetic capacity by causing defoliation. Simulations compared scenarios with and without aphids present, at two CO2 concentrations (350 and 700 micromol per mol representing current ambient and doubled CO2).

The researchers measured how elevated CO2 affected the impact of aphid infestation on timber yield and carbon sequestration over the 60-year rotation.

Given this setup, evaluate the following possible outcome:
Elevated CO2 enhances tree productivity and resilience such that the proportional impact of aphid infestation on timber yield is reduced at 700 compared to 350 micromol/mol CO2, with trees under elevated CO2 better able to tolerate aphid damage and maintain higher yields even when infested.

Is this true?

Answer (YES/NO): YES